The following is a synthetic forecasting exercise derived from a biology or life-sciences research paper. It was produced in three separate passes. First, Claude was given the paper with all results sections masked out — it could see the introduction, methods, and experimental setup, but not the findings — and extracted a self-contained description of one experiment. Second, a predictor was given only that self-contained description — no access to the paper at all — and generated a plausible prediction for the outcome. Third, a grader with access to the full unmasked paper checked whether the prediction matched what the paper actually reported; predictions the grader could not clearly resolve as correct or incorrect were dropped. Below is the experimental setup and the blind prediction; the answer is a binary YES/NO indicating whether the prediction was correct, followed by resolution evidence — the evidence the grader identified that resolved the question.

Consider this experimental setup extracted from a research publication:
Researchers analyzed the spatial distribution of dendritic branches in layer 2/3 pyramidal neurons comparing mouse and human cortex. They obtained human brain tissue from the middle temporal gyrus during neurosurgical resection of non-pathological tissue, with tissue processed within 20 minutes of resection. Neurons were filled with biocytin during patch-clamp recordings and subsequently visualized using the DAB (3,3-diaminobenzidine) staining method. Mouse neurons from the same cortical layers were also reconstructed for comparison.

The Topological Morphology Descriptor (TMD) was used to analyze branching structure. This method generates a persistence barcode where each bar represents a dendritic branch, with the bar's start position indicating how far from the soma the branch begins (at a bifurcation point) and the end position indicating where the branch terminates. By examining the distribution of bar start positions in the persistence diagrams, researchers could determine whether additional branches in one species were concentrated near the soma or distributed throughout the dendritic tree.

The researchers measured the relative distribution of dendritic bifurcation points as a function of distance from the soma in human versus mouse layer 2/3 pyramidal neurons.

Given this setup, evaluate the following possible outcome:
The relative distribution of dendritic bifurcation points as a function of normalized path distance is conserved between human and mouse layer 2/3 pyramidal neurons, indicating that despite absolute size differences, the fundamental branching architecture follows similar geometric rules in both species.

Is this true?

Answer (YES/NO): NO